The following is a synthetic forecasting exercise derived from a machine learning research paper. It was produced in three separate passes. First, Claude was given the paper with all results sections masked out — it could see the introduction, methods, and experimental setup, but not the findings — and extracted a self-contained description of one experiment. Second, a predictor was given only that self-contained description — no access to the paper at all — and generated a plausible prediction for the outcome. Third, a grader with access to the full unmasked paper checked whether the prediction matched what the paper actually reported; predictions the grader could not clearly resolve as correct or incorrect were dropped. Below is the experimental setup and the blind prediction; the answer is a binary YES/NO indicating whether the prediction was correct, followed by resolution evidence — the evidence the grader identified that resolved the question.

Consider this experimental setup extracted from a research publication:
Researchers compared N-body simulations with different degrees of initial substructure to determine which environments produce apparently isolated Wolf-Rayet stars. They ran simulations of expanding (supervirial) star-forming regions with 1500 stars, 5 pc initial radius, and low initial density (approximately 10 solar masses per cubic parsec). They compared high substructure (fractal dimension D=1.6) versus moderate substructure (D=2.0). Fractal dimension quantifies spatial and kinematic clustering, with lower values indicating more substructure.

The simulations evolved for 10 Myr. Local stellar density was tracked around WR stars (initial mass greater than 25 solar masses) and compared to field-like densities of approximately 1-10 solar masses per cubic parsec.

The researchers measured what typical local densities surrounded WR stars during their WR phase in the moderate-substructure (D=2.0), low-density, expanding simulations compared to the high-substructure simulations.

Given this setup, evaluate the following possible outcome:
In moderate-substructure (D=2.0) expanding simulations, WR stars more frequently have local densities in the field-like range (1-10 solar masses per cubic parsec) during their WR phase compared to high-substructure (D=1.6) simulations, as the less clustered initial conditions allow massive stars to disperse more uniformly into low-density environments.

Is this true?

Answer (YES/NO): YES